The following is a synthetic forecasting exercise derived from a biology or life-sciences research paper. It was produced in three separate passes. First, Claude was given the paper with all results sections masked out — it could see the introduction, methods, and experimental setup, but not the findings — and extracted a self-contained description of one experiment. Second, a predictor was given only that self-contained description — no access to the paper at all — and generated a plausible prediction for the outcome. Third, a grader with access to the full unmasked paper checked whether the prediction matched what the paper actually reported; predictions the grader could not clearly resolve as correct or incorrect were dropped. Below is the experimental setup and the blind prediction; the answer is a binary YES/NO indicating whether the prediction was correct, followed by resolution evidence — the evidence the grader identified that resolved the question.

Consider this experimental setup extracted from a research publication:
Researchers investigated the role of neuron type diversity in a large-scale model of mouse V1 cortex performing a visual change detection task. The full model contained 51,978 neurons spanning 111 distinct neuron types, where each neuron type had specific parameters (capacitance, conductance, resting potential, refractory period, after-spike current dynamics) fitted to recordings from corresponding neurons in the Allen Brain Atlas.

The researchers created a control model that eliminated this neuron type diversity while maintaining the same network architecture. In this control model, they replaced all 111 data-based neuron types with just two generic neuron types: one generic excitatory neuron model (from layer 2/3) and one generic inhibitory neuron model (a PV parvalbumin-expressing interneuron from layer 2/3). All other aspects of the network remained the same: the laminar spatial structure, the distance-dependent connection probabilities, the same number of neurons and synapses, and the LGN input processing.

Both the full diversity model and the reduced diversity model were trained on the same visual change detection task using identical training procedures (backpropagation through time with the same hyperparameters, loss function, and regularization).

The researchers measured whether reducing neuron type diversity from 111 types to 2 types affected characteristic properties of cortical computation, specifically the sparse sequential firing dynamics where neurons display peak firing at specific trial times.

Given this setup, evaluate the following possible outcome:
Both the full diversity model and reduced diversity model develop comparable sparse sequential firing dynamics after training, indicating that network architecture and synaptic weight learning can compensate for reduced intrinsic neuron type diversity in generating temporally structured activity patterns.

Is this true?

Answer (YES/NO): NO